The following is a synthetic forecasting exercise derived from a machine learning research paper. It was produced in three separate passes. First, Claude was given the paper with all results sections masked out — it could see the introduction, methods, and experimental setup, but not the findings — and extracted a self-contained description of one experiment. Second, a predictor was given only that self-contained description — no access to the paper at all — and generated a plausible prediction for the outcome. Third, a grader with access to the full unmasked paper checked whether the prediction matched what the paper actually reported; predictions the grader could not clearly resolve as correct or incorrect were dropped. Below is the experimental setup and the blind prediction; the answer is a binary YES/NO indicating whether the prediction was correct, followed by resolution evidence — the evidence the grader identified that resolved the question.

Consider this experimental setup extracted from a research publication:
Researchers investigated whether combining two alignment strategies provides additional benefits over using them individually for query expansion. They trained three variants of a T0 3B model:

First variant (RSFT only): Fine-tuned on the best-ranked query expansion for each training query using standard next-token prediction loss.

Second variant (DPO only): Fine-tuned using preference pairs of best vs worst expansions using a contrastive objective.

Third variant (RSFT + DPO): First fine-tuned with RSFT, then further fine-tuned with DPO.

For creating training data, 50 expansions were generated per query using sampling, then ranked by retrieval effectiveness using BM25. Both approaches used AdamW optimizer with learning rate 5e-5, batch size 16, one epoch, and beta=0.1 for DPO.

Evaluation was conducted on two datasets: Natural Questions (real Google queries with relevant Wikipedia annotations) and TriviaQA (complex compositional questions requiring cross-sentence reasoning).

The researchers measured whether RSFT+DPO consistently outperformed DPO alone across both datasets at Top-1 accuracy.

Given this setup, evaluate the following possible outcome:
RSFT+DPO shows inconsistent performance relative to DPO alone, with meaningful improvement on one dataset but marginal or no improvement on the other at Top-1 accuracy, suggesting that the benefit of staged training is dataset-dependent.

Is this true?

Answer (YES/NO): YES